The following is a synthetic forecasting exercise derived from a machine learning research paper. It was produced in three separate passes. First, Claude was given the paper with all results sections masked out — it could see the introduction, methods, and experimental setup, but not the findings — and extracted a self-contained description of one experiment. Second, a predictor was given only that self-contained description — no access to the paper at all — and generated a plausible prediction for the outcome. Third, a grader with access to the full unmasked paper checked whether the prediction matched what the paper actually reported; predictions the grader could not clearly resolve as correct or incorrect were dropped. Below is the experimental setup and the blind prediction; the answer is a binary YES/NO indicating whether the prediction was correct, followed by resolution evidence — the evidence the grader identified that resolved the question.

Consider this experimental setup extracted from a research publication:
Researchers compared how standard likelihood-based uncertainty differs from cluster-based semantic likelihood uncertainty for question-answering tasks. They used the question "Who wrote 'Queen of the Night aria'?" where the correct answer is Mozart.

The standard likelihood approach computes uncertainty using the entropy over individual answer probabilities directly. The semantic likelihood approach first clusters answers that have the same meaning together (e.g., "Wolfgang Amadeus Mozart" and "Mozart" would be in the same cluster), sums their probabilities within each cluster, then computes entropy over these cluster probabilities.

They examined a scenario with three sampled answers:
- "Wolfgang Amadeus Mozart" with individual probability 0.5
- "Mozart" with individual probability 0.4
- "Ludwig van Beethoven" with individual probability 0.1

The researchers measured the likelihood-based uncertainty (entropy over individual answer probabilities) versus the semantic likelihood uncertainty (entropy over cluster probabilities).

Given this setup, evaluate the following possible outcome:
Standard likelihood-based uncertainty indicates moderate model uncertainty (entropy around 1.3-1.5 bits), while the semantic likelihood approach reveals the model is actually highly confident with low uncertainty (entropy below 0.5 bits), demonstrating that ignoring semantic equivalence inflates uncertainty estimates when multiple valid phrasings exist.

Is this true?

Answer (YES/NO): NO